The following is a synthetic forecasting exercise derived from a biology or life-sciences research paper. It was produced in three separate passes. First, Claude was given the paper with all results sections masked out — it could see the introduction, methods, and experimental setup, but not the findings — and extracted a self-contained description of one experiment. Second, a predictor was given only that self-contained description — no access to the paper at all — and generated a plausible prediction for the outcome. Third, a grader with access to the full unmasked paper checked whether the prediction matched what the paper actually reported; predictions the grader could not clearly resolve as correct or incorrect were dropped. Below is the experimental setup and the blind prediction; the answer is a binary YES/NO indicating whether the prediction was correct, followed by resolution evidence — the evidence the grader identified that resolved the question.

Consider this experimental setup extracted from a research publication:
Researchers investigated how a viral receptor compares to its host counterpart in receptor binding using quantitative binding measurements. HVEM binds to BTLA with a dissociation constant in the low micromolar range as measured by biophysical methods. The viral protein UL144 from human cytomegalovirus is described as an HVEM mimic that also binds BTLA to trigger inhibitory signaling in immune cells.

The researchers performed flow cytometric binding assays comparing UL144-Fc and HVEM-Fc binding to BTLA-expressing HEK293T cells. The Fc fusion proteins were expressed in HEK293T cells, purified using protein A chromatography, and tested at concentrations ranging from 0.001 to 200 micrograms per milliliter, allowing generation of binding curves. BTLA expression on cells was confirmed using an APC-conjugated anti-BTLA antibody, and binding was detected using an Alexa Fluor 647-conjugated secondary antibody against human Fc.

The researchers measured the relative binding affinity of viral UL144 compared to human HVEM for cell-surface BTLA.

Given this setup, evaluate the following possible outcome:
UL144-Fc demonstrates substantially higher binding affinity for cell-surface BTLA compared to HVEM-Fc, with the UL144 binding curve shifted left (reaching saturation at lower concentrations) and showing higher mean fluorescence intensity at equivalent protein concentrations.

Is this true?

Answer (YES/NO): NO